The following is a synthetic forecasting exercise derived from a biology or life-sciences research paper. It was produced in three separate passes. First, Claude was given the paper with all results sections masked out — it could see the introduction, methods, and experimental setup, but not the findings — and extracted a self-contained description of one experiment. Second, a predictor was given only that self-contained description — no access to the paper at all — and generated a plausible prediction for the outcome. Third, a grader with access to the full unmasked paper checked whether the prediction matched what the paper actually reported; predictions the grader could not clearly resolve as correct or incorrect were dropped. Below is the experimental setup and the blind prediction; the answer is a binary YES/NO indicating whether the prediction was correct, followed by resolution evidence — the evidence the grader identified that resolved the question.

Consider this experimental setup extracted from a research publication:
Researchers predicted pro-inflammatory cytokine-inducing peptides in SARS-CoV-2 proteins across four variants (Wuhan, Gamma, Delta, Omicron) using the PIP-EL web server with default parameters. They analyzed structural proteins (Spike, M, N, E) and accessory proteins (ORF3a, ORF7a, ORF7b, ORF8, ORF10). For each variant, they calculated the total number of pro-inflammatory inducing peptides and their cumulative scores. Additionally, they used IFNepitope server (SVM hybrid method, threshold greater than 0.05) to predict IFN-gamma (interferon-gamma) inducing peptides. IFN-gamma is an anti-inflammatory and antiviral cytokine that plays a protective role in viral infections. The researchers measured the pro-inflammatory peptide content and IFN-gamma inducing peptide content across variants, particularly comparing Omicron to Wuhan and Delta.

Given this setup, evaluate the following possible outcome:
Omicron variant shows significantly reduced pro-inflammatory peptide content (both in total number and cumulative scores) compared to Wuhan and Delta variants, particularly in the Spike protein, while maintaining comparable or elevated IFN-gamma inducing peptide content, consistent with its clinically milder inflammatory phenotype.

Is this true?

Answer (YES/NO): NO